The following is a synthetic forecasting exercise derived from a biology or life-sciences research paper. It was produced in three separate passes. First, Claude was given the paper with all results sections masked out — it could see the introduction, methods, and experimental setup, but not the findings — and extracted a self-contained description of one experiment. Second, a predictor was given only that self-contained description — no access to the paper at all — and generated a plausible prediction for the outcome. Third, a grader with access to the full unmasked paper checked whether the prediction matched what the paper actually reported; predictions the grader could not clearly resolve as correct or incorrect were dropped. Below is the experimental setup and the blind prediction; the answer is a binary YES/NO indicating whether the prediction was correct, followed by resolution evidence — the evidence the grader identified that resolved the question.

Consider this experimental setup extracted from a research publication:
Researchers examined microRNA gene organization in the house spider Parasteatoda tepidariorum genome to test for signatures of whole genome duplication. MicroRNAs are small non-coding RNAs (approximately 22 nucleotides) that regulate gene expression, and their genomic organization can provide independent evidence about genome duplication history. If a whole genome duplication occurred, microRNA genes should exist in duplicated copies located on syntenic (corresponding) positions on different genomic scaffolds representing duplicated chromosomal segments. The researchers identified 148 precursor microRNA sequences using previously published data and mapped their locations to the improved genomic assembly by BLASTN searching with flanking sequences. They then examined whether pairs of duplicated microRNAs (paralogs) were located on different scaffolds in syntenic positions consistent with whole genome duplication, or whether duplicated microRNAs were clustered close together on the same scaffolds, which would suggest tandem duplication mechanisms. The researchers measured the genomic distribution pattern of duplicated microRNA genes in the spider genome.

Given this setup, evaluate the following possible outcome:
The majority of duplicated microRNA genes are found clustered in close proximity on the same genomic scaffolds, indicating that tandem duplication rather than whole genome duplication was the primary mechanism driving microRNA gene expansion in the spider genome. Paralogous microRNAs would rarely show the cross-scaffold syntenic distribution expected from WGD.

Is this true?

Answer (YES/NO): NO